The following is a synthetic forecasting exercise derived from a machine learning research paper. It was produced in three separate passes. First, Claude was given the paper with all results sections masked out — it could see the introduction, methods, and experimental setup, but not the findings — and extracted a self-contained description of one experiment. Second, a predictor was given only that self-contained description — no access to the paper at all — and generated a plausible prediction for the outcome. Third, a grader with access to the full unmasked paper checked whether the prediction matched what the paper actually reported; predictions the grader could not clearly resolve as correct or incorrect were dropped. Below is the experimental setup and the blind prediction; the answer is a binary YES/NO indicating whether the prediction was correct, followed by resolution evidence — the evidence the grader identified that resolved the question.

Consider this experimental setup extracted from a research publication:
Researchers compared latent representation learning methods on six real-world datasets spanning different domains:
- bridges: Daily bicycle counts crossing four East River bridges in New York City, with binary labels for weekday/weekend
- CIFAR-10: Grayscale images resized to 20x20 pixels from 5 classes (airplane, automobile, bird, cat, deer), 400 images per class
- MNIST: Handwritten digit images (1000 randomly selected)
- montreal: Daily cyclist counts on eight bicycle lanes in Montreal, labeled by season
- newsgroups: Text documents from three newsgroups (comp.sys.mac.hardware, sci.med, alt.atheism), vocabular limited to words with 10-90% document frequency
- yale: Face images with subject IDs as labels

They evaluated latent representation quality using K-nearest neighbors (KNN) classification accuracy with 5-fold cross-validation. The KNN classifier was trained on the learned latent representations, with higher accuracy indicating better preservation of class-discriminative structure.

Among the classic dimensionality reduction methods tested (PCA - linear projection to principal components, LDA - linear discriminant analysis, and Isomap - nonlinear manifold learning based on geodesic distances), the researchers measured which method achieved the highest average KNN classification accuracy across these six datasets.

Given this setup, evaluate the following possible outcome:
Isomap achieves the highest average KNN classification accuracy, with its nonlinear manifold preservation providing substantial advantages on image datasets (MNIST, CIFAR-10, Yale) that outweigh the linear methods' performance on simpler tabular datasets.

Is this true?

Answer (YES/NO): NO